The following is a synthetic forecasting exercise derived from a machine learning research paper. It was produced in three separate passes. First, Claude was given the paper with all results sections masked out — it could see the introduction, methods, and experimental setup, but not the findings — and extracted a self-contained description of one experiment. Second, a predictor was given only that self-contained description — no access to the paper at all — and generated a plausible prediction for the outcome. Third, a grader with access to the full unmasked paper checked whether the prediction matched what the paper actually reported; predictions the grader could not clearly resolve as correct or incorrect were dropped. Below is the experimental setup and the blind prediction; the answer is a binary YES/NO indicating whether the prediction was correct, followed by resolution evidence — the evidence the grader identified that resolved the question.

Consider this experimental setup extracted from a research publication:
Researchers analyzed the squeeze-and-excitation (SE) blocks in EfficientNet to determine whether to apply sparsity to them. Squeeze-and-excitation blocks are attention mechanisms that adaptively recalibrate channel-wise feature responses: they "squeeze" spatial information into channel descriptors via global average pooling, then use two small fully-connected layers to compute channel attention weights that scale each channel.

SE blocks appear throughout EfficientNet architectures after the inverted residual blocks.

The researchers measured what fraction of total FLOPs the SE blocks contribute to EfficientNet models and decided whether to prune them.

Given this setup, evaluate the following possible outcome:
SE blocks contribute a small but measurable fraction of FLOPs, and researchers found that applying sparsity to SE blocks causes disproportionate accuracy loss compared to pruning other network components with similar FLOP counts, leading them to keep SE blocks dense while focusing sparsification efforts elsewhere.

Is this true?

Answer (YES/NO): NO